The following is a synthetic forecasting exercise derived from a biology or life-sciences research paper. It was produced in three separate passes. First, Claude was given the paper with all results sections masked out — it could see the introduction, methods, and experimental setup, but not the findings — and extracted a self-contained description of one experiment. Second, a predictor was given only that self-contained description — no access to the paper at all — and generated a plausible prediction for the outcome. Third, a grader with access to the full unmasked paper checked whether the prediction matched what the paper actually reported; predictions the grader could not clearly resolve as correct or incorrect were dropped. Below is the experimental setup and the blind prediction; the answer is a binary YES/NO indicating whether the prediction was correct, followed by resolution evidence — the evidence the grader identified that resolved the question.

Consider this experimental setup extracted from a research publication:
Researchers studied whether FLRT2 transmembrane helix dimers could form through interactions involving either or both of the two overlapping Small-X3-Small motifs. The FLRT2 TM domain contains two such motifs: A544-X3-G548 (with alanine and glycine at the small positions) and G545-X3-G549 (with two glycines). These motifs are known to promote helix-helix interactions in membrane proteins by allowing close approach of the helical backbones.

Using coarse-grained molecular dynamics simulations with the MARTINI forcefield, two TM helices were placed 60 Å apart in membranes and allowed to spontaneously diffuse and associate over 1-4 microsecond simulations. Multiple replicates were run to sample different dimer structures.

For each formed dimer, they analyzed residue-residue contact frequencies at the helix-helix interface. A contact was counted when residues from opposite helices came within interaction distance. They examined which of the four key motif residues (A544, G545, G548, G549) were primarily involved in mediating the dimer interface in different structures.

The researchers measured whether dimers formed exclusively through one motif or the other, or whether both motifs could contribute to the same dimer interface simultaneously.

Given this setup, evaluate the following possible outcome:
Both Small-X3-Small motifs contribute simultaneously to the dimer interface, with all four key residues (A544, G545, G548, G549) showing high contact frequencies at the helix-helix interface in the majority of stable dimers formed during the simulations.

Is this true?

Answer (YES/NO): NO